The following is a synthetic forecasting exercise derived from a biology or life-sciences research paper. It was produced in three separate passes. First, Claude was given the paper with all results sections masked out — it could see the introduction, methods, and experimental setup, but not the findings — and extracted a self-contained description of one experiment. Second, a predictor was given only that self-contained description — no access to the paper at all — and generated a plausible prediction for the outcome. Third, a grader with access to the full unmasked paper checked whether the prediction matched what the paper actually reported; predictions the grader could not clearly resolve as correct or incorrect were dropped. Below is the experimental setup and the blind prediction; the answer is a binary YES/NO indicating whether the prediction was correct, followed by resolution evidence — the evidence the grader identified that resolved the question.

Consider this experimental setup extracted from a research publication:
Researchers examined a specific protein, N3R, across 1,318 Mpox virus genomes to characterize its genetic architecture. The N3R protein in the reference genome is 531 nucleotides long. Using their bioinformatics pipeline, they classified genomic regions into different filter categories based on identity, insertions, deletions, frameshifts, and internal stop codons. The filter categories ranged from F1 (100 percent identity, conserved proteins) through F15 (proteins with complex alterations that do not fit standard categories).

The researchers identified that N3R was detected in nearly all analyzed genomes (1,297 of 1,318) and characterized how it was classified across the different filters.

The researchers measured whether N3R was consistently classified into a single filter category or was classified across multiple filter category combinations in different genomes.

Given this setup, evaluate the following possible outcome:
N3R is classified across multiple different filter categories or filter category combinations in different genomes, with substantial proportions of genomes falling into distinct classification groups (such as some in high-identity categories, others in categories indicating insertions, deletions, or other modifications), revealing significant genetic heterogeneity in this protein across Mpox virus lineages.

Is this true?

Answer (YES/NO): NO